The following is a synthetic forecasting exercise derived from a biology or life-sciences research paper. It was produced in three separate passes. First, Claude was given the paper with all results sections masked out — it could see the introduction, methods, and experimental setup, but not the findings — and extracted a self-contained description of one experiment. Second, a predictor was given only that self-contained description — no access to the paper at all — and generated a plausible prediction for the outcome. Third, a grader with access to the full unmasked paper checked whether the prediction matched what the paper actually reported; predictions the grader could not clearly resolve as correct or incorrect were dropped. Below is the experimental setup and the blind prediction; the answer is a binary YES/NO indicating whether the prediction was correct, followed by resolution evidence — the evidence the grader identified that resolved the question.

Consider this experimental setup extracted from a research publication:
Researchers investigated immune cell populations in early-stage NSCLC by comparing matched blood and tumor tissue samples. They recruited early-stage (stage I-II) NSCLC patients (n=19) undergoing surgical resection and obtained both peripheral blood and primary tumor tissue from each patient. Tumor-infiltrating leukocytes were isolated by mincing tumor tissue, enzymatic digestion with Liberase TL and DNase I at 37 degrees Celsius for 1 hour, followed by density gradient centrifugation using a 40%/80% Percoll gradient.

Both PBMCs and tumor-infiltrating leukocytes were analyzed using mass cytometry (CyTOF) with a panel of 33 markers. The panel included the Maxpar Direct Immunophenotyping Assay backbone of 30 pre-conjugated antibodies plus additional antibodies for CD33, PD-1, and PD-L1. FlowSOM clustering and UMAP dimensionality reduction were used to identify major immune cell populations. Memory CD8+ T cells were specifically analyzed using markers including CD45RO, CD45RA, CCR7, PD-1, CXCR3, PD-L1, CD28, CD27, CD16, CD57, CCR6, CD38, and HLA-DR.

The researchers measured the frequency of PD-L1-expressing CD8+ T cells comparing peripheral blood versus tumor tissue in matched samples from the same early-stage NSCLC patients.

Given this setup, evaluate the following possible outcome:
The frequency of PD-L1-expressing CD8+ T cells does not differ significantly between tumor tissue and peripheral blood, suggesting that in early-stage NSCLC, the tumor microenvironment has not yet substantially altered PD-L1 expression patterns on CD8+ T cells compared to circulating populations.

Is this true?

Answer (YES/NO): NO